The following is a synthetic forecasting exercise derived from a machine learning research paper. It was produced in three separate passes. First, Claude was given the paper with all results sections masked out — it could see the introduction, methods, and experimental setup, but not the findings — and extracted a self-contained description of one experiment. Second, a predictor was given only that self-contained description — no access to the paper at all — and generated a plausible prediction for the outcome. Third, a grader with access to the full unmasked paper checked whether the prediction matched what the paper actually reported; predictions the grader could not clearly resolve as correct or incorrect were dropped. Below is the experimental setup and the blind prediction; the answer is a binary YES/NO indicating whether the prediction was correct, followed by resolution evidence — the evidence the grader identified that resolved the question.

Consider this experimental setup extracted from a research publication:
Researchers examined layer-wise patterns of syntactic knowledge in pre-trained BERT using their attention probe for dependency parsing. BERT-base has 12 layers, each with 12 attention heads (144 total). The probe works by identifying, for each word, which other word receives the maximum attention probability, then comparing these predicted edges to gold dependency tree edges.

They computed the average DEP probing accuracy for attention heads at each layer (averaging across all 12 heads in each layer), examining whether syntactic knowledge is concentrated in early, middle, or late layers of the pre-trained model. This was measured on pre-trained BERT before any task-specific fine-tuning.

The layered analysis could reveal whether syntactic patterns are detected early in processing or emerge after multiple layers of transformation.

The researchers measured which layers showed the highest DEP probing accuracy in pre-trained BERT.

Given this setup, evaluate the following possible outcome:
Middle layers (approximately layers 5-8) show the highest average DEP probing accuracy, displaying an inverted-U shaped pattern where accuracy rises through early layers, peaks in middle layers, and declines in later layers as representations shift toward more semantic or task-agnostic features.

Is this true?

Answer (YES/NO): NO